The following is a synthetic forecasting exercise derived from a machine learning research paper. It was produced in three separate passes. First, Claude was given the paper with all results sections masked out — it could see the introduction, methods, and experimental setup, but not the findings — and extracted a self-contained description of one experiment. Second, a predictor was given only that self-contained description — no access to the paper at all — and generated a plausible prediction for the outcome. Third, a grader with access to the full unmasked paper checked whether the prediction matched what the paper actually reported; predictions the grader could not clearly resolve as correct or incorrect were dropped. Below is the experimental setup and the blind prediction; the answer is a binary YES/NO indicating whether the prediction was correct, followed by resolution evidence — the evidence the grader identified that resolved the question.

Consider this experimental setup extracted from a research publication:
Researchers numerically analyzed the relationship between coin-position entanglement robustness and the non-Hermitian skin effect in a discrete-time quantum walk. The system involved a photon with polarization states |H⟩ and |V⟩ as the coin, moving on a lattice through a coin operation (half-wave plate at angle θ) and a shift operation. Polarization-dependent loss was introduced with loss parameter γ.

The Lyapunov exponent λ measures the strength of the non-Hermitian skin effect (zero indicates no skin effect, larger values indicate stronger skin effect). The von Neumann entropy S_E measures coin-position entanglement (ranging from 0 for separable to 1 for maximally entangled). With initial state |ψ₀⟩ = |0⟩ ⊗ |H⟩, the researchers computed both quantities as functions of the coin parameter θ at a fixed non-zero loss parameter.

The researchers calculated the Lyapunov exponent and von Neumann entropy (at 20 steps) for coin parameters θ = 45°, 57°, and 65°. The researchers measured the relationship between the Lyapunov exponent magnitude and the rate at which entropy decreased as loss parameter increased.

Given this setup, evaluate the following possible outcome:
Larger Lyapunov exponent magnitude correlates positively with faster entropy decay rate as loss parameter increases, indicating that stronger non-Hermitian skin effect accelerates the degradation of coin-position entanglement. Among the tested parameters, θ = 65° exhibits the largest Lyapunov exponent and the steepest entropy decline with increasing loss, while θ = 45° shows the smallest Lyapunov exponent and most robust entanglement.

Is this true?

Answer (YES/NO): NO